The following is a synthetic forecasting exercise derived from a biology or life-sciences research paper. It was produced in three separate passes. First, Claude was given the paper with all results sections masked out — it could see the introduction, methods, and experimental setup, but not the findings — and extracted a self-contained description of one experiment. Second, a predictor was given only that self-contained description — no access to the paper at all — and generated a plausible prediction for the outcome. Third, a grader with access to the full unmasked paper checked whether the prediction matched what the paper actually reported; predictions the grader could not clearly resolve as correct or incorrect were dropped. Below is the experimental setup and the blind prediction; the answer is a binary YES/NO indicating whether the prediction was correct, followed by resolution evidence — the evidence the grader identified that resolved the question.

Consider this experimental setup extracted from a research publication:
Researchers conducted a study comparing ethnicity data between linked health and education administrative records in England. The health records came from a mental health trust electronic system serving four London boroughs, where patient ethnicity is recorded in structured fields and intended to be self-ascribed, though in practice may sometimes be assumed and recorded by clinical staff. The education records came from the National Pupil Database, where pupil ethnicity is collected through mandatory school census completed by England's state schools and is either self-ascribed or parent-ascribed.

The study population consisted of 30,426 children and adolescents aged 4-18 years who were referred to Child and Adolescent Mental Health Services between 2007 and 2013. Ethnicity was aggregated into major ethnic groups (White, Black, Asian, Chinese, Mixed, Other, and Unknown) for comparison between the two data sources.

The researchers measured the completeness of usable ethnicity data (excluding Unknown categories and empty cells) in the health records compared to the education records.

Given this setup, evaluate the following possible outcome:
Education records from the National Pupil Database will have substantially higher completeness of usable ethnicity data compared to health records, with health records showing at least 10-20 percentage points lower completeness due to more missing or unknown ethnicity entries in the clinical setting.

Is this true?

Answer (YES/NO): NO